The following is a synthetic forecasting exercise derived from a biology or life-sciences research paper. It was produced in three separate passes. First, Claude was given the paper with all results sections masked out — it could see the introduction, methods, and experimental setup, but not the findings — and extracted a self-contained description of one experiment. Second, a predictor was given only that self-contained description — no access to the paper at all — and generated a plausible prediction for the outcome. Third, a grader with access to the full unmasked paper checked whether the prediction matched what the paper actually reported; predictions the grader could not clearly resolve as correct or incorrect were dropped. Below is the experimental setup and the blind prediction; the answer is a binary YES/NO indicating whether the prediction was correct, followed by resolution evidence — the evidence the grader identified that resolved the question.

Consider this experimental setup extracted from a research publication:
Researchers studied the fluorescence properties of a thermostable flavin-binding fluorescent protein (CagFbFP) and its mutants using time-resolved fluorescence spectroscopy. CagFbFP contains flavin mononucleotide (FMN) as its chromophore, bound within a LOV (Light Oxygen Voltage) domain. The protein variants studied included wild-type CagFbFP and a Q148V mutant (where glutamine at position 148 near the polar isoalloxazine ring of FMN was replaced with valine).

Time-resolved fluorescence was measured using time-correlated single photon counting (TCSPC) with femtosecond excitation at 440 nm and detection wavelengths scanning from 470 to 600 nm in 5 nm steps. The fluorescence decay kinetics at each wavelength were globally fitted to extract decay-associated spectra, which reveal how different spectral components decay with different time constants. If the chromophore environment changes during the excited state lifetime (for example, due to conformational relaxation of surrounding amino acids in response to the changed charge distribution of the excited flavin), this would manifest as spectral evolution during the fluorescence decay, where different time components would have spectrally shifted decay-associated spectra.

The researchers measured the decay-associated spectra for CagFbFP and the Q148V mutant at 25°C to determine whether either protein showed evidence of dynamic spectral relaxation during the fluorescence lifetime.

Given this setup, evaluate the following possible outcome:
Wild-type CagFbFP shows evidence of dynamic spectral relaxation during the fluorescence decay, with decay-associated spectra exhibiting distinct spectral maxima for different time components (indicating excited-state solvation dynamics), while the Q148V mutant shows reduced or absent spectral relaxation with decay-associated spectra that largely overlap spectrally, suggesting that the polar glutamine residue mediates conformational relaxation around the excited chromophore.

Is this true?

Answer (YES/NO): YES